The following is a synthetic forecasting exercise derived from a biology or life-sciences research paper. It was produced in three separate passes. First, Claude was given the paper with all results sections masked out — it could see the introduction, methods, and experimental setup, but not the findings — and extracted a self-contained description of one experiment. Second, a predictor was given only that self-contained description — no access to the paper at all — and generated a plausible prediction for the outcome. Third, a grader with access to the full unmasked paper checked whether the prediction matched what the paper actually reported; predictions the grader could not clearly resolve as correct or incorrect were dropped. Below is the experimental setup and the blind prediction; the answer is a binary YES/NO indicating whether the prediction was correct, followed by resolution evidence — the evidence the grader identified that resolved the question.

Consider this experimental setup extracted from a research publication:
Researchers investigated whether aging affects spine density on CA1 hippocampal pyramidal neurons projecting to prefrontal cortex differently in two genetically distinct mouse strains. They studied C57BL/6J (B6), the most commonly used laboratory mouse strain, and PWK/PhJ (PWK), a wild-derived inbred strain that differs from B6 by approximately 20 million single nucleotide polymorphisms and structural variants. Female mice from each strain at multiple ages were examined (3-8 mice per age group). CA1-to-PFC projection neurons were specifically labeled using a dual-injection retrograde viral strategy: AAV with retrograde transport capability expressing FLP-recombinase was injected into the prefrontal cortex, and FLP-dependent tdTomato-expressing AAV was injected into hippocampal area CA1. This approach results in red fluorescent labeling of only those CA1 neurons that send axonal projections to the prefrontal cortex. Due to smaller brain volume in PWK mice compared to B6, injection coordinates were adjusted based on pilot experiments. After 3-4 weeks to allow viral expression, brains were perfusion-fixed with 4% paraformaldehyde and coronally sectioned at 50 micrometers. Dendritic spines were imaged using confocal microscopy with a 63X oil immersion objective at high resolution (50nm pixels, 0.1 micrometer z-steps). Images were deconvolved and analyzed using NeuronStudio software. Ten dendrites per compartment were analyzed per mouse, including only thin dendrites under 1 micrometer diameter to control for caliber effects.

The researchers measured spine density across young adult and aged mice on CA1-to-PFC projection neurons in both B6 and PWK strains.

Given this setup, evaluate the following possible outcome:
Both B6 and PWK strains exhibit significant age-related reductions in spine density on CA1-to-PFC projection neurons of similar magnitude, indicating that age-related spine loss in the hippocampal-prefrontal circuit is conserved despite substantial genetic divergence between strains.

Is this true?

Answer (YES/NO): NO